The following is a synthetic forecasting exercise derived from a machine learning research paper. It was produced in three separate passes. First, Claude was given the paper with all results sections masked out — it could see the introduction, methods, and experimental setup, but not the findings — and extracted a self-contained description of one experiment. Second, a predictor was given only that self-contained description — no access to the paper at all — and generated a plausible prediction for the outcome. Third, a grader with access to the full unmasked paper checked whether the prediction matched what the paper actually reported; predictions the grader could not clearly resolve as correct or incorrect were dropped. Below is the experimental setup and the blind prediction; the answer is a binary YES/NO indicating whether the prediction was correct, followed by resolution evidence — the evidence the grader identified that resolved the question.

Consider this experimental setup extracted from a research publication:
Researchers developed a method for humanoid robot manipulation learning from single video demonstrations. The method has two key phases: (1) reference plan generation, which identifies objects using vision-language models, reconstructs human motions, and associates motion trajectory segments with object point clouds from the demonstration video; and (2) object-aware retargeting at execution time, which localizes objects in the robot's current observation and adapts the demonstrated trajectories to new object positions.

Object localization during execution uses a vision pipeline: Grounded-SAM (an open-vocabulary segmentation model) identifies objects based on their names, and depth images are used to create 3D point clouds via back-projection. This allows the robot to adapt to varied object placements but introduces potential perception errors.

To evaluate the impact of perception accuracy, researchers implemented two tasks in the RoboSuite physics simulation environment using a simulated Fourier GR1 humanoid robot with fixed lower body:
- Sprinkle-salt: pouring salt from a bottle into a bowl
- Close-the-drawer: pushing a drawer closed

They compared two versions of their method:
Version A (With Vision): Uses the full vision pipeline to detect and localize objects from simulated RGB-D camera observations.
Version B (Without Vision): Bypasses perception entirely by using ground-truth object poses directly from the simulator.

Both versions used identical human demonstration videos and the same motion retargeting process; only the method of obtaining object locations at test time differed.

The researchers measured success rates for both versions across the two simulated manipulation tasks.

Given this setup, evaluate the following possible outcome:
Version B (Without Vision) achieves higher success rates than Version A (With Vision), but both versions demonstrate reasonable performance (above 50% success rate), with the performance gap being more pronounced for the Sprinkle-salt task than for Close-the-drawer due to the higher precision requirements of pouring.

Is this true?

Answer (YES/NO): YES